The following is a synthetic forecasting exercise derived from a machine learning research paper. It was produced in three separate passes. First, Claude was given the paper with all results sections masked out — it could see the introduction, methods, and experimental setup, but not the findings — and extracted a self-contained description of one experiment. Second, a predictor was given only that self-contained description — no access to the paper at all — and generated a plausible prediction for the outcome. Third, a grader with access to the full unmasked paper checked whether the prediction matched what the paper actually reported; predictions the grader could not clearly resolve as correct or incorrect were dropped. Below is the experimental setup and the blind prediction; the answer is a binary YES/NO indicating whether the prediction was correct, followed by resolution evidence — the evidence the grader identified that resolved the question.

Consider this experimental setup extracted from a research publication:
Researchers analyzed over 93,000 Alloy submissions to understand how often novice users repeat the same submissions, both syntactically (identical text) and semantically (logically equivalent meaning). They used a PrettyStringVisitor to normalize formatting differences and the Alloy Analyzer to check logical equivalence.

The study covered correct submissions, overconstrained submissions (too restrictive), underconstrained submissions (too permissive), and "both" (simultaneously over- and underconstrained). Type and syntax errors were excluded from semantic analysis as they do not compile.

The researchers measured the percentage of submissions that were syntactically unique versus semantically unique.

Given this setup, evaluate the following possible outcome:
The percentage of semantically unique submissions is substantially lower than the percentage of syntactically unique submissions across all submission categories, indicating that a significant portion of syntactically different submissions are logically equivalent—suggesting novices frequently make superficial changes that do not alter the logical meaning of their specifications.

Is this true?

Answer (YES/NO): YES